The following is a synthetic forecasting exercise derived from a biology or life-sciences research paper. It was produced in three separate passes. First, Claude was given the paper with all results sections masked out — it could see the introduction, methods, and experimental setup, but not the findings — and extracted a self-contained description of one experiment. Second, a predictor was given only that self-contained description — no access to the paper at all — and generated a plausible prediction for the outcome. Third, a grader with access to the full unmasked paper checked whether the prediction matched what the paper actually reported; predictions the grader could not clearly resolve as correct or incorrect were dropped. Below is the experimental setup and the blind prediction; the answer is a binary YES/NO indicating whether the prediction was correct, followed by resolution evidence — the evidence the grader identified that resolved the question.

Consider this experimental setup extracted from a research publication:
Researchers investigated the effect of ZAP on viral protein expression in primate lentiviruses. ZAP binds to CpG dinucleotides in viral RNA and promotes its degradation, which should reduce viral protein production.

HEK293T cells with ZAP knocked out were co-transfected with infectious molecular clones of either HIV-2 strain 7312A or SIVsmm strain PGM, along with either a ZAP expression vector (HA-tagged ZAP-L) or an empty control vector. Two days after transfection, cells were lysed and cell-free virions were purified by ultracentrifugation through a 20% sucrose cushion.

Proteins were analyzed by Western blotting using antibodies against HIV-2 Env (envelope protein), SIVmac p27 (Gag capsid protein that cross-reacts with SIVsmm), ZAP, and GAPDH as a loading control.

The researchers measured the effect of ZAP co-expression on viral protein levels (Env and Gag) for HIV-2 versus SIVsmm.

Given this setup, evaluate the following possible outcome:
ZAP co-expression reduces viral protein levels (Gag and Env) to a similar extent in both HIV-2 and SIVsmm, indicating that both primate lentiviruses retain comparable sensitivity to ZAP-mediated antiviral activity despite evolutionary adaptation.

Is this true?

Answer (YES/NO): NO